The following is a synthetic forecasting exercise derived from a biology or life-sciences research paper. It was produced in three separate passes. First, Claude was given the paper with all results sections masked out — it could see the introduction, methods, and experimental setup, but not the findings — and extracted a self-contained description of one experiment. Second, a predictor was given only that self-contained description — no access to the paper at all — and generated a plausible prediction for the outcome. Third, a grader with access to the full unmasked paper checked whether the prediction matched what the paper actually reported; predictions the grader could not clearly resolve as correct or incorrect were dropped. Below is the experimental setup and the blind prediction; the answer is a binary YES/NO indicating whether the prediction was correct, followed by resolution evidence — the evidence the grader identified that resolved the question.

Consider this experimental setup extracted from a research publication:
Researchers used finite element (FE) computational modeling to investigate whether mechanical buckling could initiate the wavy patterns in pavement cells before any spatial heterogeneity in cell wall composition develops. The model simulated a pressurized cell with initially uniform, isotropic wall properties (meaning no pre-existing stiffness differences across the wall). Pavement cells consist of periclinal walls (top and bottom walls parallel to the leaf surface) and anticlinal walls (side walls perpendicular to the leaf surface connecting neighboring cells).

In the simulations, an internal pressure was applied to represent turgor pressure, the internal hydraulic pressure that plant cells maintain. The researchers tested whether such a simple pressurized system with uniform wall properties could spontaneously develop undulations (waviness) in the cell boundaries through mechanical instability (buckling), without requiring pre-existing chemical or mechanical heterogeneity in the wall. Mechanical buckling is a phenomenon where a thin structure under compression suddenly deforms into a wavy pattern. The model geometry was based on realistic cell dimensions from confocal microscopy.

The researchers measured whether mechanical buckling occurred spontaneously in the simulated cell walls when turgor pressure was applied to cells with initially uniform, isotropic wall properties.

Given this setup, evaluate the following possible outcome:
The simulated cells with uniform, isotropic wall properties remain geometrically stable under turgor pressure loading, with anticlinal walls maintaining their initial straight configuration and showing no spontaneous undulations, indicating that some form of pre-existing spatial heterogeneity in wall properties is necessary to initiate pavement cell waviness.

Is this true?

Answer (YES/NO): NO